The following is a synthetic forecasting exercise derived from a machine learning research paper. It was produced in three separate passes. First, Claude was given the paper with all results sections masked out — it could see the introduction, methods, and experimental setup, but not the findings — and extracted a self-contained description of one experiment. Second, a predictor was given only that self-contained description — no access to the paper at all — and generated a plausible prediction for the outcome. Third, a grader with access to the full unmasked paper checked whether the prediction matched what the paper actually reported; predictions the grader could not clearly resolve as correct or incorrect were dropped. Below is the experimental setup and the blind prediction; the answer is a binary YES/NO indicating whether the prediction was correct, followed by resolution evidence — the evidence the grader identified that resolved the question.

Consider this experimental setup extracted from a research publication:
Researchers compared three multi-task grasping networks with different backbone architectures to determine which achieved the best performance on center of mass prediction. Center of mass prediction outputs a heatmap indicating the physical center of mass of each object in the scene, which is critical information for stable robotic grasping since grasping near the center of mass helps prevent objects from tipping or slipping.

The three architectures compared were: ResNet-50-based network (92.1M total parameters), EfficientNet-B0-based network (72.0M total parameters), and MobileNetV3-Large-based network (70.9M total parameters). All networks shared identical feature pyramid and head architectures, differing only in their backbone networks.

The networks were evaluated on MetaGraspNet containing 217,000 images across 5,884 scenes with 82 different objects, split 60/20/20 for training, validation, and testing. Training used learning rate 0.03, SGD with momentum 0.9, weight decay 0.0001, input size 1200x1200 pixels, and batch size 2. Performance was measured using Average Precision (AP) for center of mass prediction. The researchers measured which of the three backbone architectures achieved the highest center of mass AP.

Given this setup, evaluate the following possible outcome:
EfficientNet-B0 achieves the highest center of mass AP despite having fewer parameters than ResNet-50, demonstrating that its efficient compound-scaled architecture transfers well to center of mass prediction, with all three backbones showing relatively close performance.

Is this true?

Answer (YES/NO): NO